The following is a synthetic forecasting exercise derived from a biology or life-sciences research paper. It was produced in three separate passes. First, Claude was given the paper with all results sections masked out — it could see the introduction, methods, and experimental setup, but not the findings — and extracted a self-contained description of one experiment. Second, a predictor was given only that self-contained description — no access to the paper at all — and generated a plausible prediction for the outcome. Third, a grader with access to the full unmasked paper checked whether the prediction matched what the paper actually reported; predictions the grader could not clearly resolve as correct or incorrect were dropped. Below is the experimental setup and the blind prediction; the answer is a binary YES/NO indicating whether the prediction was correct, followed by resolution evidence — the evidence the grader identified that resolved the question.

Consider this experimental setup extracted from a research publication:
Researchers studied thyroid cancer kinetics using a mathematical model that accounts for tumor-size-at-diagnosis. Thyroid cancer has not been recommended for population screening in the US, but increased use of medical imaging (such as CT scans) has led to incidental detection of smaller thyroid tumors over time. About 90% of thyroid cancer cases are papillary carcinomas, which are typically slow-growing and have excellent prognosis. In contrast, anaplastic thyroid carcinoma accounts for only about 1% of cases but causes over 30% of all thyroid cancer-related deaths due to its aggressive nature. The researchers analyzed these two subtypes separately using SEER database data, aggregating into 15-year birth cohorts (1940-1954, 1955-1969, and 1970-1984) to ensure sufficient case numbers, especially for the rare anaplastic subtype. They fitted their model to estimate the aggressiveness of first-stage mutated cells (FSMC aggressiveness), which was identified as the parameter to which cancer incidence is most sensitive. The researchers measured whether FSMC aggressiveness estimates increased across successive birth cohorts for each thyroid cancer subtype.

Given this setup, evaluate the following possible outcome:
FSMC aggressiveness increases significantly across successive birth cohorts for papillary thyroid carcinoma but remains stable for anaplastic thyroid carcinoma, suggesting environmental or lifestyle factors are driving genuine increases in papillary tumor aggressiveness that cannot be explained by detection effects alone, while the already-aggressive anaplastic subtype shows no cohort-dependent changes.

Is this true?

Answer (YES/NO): YES